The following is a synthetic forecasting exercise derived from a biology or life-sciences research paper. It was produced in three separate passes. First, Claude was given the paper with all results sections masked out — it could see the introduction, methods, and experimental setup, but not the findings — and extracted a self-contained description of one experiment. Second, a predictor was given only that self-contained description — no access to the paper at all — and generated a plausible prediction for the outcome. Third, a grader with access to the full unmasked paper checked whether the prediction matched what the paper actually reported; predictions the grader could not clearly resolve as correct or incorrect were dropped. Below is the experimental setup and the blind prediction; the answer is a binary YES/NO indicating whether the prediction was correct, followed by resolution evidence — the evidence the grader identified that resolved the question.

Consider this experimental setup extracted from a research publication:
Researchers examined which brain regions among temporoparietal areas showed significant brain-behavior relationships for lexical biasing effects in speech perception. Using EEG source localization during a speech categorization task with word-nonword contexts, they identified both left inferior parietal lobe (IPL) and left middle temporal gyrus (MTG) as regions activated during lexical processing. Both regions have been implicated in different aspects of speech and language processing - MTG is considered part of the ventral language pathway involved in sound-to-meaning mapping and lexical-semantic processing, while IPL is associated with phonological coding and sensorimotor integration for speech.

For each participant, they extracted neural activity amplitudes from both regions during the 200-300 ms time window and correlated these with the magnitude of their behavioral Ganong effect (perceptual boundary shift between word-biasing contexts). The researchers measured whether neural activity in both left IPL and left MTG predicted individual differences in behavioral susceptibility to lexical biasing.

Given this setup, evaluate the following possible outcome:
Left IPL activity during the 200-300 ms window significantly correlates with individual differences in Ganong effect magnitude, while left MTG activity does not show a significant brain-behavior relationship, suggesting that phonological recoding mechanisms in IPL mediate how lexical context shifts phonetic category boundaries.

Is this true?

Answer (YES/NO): NO